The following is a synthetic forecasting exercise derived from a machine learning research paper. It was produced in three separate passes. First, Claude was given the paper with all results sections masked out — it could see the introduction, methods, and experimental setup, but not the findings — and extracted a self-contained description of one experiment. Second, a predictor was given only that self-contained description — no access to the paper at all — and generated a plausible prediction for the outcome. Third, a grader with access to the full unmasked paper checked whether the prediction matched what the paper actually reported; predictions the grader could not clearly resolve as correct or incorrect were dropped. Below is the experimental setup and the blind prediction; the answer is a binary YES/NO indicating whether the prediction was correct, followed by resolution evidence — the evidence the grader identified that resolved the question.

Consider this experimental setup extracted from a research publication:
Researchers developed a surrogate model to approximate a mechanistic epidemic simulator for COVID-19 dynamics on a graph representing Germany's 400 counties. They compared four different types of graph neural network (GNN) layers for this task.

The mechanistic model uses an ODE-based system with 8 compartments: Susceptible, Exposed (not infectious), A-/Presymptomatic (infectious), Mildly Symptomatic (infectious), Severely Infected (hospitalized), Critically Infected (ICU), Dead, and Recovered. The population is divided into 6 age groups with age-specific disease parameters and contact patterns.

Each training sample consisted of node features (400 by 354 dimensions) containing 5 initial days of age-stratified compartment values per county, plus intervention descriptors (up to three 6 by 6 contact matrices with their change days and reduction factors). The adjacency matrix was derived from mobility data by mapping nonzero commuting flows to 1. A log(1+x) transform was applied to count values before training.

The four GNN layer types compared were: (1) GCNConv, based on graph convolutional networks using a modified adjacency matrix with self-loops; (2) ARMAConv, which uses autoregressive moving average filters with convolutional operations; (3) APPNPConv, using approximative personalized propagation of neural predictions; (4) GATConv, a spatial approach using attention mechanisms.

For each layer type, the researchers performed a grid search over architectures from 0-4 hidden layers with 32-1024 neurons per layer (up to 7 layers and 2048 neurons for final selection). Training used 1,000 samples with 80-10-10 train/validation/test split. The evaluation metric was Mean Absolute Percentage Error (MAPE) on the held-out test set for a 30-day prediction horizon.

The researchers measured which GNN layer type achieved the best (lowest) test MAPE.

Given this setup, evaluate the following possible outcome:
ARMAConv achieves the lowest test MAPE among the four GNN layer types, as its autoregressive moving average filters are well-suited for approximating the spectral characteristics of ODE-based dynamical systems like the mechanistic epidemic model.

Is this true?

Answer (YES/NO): YES